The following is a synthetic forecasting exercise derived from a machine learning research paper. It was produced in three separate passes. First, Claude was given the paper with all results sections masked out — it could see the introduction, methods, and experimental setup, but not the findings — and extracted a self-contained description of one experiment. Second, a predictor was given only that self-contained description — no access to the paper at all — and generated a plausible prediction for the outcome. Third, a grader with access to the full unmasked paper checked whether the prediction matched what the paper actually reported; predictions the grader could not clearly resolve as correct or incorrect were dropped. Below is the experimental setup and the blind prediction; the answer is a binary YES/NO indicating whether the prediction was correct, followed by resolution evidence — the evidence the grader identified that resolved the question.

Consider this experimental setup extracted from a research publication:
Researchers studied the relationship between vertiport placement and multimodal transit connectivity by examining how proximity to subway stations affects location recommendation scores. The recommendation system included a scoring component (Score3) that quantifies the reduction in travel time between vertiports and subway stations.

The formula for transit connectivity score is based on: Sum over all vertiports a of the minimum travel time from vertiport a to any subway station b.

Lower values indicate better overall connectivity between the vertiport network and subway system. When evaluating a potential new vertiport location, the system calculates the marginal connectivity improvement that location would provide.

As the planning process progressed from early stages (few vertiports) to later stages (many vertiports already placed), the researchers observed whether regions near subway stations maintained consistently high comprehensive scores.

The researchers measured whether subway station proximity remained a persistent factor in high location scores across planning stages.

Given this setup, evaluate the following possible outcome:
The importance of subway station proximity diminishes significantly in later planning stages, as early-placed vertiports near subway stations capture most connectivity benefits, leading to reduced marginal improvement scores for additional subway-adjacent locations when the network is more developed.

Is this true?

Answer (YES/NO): NO